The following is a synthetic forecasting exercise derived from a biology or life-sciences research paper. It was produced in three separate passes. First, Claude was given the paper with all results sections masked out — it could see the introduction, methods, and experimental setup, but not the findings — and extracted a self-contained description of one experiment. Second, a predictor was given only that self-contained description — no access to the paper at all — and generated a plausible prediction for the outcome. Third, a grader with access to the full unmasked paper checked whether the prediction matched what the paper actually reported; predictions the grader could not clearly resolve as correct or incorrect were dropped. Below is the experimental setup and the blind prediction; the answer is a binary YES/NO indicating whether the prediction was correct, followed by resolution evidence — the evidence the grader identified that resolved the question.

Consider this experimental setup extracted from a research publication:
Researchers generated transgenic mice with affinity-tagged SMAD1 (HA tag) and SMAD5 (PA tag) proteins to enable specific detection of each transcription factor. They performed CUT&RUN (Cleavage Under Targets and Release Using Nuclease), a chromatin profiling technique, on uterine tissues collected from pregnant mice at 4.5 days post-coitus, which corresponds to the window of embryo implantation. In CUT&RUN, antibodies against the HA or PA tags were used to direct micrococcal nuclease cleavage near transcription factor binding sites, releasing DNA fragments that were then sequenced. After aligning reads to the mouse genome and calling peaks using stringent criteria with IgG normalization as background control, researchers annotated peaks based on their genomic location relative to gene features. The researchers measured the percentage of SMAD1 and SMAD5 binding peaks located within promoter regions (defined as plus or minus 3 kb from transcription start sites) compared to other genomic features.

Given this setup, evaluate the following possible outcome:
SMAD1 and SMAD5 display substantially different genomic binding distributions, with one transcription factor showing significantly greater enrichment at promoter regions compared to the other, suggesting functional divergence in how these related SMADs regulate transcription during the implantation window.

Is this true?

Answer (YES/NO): NO